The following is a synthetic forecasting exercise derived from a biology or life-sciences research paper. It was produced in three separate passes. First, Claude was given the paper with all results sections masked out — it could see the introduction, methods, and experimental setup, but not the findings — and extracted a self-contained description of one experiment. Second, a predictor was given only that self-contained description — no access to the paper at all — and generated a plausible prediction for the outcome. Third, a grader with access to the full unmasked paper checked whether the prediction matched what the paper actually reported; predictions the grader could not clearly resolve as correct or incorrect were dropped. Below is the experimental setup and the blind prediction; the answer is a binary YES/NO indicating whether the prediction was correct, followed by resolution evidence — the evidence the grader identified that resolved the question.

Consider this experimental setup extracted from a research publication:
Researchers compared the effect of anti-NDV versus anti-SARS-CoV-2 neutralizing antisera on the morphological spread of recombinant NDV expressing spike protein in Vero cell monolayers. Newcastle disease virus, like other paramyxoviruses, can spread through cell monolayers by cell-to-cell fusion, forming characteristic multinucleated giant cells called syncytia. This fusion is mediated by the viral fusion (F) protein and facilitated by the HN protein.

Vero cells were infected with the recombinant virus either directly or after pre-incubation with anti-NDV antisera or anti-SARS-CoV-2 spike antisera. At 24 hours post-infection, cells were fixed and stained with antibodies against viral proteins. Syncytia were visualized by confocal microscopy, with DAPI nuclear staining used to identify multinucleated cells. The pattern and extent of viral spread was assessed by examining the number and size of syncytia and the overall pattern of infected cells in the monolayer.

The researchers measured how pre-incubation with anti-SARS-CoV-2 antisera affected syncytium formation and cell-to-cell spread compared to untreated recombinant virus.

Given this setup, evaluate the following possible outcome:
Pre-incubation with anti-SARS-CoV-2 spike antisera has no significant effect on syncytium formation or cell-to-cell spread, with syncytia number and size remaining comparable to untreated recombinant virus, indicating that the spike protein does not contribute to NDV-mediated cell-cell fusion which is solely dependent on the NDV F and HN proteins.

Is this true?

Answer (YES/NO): NO